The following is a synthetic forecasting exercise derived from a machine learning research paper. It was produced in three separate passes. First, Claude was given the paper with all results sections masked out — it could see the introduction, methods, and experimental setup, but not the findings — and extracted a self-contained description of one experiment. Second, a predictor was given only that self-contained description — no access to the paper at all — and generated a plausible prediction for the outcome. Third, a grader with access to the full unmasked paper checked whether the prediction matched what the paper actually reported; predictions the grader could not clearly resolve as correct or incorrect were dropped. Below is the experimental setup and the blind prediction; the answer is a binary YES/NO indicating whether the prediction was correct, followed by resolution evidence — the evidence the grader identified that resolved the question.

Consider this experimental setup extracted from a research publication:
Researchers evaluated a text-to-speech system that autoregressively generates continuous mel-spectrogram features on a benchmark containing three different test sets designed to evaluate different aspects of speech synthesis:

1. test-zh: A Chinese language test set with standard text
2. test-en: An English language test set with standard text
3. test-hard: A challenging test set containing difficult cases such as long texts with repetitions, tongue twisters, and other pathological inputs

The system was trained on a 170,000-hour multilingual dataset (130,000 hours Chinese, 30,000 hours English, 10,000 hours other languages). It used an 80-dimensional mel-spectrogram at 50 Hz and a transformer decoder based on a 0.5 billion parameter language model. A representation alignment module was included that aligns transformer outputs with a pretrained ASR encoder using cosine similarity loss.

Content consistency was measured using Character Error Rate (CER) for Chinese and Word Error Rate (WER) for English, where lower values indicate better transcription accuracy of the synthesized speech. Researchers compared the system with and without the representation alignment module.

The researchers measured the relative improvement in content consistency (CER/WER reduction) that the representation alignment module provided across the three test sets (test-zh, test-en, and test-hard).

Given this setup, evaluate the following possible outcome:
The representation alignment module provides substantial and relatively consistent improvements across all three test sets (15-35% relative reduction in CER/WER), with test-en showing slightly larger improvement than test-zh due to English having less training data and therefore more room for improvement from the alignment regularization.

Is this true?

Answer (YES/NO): NO